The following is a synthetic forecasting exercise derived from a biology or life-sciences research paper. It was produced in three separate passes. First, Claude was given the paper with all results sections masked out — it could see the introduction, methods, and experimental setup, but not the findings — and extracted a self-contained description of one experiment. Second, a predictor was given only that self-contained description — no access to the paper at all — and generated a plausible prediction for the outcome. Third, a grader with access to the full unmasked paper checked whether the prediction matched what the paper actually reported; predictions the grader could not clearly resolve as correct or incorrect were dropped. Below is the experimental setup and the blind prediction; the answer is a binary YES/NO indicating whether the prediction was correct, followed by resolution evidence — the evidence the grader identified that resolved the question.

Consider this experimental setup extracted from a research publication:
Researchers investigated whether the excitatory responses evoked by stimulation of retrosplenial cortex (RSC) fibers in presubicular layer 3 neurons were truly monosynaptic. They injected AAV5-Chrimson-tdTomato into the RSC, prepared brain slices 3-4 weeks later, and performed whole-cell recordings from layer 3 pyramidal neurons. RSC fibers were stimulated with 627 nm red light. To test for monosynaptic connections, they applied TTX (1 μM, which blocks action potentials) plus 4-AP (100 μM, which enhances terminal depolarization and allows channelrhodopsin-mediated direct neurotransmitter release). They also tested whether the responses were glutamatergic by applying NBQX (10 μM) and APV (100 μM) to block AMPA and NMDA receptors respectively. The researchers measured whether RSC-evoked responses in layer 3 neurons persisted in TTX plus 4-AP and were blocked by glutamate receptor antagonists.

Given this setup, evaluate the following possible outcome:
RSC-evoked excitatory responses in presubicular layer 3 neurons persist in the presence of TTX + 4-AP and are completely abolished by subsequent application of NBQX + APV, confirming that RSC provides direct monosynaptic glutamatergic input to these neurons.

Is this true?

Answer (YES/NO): YES